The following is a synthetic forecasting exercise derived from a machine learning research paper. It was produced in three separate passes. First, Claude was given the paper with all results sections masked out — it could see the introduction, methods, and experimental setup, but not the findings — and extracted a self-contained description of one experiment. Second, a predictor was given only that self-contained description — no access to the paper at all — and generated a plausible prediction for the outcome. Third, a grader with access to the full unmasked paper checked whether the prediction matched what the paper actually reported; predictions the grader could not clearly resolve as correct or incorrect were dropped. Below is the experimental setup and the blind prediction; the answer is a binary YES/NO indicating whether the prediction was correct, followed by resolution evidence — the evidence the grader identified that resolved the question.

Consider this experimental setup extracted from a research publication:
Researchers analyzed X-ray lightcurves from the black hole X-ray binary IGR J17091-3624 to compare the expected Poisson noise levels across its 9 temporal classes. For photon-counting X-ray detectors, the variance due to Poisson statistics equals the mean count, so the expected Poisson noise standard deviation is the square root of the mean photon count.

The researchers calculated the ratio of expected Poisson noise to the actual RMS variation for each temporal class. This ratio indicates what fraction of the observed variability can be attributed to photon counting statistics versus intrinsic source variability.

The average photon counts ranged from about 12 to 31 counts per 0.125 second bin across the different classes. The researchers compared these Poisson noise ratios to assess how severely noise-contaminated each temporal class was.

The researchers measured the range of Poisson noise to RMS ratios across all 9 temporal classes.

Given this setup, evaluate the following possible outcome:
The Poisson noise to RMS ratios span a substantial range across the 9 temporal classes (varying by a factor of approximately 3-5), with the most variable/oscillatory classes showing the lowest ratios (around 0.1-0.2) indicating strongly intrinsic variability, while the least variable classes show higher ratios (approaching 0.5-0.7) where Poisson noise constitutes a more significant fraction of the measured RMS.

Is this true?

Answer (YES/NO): NO